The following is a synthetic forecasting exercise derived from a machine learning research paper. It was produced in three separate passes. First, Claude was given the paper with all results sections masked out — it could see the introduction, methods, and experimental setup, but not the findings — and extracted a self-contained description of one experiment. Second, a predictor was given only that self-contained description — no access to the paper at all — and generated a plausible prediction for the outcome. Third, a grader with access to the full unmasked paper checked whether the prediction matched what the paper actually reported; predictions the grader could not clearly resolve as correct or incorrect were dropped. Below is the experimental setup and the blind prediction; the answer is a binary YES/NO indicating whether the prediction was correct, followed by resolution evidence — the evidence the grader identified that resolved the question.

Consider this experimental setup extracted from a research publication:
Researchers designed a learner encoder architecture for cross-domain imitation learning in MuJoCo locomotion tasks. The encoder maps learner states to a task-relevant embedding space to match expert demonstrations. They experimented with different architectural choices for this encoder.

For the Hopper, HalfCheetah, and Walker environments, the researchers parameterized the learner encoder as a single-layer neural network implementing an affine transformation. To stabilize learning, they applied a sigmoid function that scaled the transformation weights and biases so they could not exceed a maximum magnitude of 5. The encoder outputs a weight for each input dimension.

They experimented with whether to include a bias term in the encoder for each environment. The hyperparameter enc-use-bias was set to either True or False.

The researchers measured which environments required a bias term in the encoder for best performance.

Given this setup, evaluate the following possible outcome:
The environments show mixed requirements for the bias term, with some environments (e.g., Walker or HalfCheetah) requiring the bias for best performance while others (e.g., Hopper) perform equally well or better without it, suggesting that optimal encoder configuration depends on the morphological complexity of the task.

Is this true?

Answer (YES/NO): NO